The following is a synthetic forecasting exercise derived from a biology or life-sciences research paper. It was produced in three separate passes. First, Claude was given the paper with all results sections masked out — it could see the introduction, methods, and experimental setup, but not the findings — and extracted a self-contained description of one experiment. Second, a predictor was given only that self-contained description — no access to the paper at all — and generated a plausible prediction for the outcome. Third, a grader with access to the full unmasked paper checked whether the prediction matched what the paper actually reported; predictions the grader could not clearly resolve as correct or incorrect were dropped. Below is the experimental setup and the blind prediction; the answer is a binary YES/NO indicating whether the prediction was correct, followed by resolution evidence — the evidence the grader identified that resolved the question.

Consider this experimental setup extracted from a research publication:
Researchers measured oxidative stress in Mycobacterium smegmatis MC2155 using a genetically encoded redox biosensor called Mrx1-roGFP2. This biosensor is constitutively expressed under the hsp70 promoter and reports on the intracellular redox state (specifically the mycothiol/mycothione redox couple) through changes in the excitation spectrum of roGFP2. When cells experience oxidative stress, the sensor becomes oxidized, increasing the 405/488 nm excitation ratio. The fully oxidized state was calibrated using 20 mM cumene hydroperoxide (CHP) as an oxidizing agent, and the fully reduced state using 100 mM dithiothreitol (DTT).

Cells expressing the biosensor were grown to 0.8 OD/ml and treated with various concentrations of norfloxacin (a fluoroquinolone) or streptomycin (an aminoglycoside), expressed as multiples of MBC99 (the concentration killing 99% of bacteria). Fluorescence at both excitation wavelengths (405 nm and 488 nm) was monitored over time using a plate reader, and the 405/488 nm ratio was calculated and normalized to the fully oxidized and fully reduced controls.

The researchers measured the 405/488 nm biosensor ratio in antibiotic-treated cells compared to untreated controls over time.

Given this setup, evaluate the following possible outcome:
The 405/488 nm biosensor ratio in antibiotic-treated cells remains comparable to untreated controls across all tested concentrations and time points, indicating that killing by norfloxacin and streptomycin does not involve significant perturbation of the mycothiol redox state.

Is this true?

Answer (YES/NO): NO